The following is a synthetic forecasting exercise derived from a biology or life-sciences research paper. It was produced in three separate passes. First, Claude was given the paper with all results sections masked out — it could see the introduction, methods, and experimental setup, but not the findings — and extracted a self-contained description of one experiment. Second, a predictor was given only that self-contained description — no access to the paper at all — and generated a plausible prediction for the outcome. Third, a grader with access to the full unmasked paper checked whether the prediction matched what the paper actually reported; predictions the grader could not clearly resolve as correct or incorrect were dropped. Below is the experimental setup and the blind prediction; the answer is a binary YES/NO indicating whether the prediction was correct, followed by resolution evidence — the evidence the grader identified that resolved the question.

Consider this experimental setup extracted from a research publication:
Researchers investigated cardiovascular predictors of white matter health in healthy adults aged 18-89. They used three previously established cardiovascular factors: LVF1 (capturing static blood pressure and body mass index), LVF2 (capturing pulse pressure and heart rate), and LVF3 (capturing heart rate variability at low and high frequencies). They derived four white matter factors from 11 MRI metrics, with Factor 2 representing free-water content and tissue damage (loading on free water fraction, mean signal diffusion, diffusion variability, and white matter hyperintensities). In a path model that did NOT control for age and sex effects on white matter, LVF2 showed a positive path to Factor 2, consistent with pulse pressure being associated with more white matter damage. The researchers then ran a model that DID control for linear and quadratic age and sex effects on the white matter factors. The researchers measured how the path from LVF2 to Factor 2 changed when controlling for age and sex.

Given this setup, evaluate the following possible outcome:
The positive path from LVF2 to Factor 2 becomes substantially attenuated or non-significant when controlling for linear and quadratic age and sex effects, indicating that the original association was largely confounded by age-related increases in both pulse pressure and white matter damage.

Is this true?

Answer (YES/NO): NO